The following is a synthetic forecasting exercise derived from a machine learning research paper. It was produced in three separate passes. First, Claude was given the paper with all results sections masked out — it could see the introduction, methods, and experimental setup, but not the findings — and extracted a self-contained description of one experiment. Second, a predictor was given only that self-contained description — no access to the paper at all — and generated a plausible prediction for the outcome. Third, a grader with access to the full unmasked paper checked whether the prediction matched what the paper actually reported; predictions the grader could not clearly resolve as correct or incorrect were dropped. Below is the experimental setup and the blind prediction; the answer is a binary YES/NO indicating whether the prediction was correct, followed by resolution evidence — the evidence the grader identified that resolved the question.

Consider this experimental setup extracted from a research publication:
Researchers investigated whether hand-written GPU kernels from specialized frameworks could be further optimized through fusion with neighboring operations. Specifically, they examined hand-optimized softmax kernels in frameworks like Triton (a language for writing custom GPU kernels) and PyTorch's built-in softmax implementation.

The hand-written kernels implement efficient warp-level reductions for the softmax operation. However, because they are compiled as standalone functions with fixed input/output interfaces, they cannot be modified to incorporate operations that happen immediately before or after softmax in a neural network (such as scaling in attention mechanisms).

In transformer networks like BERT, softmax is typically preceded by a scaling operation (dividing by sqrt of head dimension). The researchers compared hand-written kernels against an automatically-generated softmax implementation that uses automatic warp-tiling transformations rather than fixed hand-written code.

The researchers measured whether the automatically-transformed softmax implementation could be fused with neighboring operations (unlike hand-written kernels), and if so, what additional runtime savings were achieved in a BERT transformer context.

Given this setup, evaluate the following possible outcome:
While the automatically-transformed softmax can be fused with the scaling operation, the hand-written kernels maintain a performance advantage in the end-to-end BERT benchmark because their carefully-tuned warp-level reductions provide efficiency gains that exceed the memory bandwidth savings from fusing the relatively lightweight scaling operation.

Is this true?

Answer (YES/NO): NO